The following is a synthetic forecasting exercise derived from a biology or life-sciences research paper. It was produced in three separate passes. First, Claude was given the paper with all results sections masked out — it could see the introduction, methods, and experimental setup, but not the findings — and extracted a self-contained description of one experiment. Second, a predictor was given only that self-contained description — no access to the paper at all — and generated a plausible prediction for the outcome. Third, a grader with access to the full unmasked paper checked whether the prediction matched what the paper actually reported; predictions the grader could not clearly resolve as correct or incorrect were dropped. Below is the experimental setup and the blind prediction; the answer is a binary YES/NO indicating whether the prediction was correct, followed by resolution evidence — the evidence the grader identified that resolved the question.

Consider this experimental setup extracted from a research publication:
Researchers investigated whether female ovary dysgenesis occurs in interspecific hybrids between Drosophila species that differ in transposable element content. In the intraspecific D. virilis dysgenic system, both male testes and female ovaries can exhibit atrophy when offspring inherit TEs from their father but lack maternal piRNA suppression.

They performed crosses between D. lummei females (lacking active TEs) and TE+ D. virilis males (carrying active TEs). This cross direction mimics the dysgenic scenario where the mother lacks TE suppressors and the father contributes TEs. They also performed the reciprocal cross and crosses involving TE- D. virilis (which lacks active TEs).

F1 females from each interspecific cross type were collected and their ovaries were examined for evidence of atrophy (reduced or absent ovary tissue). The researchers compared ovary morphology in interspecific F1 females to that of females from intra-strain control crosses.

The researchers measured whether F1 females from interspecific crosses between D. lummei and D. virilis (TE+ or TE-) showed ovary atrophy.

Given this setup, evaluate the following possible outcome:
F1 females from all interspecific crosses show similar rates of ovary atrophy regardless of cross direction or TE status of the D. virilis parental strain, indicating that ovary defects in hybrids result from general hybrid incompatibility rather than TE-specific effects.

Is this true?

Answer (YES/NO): NO